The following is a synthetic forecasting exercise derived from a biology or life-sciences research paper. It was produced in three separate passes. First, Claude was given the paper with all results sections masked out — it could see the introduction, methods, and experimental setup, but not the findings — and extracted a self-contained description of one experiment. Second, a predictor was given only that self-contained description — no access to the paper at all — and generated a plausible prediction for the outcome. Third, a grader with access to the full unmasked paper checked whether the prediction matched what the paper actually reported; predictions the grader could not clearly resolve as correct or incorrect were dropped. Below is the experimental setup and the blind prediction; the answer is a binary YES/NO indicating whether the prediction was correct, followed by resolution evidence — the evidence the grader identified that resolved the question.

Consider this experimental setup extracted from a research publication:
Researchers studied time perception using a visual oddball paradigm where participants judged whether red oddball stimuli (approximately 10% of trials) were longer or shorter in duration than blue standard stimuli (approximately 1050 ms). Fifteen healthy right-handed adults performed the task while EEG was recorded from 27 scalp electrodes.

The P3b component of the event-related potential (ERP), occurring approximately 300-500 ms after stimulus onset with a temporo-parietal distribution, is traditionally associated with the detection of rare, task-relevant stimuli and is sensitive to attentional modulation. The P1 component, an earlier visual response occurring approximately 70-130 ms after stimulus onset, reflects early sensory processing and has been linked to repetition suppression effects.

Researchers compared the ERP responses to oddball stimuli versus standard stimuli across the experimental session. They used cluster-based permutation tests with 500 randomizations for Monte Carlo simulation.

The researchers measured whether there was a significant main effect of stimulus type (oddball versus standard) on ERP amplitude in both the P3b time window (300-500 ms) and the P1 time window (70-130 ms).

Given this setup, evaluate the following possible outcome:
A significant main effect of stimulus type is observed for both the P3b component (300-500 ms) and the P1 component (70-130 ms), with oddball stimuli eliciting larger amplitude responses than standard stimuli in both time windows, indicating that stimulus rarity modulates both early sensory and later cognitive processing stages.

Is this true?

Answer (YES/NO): NO